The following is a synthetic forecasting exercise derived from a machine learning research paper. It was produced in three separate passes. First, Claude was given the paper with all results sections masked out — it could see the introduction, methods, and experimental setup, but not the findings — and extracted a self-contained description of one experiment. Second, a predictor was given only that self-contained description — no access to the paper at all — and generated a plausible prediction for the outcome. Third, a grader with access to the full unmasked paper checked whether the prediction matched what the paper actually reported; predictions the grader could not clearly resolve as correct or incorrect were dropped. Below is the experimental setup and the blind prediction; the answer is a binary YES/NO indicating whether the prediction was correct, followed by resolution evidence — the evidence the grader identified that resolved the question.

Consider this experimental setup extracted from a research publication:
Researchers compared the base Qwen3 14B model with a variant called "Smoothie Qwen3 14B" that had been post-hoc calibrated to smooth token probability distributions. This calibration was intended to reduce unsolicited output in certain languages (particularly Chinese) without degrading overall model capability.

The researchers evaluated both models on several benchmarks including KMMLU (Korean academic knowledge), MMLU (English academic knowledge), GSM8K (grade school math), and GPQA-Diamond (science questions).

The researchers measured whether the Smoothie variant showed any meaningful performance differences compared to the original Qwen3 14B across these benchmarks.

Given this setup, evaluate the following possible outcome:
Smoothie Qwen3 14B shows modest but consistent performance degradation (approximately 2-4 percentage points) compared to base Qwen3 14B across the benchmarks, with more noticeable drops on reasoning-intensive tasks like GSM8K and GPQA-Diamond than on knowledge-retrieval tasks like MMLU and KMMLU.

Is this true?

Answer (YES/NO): NO